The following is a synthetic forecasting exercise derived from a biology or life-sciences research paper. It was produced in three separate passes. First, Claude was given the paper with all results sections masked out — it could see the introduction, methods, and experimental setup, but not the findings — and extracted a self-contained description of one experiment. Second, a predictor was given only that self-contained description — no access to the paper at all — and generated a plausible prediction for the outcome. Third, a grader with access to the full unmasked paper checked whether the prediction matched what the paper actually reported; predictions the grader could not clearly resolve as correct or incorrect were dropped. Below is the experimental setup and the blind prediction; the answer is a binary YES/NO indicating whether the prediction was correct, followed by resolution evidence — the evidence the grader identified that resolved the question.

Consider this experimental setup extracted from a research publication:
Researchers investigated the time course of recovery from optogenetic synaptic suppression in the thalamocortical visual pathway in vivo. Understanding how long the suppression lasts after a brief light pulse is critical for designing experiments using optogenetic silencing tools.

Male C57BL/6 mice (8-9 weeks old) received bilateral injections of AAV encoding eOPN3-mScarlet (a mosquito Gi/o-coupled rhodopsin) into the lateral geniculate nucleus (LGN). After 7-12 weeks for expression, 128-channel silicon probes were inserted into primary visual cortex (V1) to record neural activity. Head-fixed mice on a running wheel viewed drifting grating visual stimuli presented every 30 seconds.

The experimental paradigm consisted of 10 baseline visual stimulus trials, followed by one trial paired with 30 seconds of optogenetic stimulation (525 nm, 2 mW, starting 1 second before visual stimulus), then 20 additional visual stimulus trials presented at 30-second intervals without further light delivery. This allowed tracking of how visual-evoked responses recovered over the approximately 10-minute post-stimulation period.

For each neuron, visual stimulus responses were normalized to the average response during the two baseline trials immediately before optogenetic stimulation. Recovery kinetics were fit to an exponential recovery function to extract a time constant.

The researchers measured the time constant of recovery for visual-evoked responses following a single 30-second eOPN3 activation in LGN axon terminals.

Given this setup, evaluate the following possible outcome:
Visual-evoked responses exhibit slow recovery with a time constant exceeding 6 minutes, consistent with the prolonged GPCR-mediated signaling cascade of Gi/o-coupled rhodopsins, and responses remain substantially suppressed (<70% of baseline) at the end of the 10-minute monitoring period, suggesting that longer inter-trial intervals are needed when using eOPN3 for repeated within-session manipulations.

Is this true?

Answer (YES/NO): NO